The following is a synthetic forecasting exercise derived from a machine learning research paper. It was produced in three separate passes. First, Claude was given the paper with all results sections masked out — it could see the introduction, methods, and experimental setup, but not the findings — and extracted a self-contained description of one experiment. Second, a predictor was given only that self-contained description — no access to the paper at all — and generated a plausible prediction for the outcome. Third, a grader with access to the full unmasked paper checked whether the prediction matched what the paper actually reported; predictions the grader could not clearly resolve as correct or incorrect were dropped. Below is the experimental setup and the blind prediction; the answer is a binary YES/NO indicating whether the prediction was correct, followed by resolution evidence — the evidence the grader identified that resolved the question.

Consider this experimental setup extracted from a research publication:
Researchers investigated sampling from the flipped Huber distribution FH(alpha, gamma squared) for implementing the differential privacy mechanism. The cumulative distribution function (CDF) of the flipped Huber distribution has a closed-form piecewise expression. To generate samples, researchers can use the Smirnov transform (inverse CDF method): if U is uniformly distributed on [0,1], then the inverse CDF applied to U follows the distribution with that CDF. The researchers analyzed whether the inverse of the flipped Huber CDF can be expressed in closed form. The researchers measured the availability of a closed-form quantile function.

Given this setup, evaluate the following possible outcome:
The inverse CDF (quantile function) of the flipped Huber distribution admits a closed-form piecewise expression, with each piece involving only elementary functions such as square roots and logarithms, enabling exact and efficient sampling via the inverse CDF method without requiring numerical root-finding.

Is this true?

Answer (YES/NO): NO